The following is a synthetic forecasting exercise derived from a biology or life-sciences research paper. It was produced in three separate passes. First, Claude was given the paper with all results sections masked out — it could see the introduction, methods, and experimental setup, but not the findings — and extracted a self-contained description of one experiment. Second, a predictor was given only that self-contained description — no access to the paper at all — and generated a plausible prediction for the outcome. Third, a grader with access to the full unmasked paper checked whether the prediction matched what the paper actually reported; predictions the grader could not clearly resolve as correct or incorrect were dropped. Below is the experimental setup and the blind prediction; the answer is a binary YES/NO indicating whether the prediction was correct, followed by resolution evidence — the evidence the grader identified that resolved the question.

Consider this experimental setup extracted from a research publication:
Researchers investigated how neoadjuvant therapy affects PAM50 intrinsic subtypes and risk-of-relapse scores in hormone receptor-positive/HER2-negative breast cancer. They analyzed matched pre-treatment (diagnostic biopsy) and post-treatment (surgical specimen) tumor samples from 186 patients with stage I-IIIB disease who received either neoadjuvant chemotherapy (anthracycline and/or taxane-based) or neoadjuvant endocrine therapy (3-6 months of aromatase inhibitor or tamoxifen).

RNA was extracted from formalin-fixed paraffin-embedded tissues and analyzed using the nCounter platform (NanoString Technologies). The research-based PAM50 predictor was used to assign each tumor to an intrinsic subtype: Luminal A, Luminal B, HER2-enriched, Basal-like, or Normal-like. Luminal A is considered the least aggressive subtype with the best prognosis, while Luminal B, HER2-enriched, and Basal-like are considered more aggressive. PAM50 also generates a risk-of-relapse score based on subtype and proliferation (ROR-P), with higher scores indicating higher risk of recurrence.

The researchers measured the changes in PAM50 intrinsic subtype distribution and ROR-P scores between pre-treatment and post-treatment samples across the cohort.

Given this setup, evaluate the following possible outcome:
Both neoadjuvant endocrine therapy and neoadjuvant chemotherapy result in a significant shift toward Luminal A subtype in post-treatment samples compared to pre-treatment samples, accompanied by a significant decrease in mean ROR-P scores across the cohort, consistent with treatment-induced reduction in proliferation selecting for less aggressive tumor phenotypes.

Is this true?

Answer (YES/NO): YES